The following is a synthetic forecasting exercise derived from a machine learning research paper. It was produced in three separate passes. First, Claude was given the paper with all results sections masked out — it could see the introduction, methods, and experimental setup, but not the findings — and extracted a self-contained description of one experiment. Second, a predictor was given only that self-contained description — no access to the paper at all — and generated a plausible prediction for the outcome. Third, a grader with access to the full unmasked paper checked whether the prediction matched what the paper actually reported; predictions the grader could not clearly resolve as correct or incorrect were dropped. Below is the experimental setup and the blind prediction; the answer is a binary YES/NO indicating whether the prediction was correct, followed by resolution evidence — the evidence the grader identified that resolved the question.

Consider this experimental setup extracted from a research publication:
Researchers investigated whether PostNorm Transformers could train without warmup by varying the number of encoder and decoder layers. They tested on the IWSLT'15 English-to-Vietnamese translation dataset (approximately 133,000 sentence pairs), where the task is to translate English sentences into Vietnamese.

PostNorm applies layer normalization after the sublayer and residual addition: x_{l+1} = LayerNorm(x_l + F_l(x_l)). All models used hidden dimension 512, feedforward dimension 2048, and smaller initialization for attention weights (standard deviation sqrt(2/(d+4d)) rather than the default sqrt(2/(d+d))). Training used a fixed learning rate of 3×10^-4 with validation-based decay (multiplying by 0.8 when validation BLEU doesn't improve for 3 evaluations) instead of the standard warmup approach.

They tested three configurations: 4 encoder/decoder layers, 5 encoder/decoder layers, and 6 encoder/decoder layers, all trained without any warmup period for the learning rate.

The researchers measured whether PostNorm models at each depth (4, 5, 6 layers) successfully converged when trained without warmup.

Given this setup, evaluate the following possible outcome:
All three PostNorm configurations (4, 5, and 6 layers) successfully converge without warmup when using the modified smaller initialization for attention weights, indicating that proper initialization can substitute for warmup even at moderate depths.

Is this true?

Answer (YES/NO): NO